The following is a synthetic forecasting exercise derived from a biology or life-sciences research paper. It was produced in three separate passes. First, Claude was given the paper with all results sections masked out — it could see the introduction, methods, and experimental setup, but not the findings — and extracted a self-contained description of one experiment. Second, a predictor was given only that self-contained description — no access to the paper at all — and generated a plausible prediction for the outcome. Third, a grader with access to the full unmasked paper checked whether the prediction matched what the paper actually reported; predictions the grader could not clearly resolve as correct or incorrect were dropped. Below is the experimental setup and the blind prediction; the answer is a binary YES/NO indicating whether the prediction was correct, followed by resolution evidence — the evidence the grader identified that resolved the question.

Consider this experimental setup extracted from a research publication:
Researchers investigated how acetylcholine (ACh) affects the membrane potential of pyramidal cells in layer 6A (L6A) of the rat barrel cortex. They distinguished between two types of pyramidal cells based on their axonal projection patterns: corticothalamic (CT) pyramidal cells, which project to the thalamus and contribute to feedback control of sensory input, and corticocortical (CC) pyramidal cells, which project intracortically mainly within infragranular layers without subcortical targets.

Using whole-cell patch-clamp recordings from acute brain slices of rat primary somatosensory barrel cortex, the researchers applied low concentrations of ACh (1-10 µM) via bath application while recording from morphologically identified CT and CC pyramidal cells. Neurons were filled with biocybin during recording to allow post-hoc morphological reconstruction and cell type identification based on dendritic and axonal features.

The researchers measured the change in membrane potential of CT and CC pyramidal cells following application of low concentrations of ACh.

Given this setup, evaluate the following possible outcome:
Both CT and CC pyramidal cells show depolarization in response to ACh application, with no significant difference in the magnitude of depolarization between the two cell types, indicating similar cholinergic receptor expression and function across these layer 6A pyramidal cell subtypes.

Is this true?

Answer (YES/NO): NO